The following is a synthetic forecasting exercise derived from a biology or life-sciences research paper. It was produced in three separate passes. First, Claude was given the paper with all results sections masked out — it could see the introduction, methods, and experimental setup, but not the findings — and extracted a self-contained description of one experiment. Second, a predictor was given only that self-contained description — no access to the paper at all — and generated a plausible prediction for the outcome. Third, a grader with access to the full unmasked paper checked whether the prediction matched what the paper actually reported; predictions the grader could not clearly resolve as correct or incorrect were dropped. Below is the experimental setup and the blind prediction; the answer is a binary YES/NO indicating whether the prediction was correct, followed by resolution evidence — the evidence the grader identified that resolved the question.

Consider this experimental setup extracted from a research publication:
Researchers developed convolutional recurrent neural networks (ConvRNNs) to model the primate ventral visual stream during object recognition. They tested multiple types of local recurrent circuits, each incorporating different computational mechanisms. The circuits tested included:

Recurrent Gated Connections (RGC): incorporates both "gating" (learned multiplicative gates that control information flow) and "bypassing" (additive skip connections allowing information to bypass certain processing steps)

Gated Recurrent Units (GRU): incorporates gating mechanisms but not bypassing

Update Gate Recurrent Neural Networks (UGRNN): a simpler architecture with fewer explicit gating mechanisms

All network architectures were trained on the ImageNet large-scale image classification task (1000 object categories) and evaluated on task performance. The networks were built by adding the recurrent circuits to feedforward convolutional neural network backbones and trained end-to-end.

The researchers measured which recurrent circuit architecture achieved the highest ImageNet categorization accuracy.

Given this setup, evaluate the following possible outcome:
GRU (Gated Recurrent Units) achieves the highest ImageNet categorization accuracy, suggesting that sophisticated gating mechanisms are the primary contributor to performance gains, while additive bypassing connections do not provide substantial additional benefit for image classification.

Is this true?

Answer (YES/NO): NO